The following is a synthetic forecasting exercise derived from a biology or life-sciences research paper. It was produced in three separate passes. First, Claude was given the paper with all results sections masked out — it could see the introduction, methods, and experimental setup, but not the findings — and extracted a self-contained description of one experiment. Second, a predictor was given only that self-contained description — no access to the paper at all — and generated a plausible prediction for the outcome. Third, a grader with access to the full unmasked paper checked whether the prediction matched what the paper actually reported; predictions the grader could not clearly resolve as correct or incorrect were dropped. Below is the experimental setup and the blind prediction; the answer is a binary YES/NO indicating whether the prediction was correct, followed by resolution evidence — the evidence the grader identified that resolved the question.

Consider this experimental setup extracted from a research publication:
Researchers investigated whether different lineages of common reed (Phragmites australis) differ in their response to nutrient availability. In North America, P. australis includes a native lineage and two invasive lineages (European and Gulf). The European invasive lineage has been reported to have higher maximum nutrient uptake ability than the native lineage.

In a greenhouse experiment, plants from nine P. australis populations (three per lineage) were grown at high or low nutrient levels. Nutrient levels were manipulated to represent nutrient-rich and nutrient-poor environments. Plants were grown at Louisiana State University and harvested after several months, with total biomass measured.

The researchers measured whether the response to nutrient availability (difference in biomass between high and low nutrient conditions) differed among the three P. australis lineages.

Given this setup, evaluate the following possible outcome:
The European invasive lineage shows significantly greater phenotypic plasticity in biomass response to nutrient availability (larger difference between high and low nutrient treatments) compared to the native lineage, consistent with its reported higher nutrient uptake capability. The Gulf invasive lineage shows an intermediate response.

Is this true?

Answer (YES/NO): NO